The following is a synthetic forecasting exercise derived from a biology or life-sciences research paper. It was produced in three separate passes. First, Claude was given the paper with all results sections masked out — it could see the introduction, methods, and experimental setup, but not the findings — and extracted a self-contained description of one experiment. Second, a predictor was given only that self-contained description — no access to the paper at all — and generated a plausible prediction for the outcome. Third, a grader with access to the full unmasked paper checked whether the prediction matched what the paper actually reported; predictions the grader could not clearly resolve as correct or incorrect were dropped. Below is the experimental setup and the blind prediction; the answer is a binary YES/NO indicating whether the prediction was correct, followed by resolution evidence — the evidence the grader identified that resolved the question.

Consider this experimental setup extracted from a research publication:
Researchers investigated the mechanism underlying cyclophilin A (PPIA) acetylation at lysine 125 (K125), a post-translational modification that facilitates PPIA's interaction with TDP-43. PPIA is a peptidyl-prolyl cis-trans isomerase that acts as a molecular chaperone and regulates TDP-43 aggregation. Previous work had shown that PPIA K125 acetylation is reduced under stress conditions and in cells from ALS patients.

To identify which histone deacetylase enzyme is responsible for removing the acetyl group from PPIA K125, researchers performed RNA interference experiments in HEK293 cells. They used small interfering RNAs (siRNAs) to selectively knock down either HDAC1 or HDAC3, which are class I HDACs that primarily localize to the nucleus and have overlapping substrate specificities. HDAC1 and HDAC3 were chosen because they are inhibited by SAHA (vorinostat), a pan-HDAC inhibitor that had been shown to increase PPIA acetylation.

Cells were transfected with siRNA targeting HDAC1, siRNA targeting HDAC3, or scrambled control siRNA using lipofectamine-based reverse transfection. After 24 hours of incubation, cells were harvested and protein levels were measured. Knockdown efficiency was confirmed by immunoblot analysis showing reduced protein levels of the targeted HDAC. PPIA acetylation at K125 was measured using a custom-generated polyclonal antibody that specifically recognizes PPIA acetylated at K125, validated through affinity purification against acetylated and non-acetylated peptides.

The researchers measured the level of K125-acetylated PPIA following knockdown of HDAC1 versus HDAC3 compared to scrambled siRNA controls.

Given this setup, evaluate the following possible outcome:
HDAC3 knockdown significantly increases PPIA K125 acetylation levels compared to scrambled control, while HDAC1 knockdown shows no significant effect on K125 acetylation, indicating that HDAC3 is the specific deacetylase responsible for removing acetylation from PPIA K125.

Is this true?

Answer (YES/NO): NO